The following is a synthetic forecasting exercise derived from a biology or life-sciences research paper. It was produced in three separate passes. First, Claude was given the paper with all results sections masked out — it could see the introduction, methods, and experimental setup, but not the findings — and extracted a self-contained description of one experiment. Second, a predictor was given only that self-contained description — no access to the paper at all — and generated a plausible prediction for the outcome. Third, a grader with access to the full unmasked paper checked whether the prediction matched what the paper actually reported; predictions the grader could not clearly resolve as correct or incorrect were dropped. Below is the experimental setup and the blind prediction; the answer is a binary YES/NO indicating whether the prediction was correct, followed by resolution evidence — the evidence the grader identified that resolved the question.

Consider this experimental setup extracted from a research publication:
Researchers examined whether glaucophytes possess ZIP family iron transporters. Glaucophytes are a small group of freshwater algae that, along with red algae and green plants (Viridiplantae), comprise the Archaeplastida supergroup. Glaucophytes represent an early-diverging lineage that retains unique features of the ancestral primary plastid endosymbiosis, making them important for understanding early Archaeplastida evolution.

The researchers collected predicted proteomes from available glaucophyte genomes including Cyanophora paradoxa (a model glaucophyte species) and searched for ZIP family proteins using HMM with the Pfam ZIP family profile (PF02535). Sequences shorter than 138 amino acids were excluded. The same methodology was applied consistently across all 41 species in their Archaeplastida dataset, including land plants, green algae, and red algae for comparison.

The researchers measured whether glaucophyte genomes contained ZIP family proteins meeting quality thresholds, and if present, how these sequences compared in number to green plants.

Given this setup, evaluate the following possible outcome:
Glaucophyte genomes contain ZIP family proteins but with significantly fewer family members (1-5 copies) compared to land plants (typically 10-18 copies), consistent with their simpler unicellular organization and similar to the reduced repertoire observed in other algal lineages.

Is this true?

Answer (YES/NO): NO